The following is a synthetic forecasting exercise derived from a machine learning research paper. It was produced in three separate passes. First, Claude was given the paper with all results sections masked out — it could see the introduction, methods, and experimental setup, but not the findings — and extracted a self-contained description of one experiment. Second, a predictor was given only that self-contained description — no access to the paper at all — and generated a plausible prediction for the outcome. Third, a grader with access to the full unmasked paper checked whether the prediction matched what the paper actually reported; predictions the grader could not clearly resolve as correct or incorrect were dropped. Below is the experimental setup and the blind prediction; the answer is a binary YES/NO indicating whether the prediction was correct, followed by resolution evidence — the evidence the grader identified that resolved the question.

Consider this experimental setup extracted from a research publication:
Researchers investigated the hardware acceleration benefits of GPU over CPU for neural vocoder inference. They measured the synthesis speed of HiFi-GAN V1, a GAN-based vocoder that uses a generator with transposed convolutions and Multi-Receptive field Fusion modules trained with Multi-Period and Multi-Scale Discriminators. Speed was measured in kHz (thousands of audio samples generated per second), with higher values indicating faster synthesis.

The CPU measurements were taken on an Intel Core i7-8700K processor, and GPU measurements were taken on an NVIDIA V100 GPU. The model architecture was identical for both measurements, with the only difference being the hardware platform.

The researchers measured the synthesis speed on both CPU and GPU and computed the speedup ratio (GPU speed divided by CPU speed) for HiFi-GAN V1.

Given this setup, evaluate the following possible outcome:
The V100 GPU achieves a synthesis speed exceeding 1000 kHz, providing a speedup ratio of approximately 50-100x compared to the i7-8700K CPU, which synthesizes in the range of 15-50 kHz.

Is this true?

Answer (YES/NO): NO